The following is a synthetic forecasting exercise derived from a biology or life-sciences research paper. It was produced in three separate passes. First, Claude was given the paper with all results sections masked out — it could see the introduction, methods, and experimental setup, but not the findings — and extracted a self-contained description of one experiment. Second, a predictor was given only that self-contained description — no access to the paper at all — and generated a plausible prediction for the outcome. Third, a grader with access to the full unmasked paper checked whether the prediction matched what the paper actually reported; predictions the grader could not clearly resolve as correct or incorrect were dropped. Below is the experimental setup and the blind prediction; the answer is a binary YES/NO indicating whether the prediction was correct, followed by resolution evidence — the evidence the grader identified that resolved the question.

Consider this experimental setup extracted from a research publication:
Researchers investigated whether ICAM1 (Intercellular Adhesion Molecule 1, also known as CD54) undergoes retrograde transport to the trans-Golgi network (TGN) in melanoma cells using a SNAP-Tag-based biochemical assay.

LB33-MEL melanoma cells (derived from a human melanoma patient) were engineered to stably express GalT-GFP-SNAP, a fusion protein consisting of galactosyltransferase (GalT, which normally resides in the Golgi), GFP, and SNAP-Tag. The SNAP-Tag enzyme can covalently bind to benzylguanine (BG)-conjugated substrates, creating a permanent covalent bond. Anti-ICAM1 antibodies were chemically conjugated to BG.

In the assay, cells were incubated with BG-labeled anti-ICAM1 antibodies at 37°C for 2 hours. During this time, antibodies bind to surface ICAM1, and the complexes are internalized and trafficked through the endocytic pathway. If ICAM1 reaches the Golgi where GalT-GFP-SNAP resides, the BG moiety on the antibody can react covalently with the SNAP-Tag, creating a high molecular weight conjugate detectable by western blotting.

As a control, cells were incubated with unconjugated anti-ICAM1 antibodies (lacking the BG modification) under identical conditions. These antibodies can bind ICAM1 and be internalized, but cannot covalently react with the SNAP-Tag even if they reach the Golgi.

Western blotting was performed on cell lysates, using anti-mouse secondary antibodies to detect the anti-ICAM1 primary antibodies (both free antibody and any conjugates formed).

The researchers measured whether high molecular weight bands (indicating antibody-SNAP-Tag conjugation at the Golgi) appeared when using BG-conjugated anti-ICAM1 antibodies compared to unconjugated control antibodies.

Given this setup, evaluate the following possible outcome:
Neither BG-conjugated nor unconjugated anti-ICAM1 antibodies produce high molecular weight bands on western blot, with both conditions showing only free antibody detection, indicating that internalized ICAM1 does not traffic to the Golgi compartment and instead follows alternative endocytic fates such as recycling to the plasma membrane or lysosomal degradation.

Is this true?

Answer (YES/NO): NO